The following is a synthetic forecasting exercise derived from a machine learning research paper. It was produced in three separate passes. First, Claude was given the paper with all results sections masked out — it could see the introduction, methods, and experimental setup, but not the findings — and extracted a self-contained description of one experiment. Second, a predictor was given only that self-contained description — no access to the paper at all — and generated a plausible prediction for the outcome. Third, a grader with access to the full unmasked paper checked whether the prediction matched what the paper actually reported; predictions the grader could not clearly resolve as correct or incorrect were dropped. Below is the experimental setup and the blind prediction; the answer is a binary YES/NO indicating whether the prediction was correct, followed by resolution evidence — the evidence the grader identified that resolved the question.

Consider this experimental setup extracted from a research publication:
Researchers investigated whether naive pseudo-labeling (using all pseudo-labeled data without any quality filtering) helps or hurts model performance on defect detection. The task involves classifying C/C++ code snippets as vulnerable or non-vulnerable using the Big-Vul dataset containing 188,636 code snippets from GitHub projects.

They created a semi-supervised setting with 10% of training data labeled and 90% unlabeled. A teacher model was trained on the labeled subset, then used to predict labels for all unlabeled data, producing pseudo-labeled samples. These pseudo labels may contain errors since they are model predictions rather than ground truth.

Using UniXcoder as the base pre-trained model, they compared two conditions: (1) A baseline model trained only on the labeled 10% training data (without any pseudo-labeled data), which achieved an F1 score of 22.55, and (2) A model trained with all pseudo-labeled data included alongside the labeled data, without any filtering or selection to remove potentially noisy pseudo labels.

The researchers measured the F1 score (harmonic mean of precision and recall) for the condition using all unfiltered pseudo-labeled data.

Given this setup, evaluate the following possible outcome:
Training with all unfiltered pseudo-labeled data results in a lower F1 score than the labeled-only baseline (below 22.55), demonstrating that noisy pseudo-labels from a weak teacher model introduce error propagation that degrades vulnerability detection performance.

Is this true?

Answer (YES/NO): YES